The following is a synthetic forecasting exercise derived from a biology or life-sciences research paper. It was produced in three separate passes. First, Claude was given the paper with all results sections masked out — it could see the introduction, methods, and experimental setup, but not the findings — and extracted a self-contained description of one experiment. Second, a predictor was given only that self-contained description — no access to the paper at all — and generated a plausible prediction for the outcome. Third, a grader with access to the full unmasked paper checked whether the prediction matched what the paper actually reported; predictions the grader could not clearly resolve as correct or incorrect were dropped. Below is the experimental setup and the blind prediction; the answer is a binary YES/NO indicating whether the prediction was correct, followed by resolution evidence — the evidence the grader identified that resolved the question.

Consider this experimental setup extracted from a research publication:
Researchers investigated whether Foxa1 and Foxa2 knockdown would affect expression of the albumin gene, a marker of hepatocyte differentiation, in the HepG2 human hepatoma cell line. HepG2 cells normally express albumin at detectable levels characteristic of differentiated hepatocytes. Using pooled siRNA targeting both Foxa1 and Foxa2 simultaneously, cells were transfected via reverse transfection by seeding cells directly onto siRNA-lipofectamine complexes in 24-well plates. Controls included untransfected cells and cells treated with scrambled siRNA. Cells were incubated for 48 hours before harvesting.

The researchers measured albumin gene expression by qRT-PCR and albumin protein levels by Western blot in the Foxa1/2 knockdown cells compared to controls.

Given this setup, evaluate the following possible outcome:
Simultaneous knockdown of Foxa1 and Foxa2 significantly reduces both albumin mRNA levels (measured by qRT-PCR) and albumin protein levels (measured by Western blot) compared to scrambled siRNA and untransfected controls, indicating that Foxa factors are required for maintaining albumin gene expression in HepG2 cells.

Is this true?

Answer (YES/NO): YES